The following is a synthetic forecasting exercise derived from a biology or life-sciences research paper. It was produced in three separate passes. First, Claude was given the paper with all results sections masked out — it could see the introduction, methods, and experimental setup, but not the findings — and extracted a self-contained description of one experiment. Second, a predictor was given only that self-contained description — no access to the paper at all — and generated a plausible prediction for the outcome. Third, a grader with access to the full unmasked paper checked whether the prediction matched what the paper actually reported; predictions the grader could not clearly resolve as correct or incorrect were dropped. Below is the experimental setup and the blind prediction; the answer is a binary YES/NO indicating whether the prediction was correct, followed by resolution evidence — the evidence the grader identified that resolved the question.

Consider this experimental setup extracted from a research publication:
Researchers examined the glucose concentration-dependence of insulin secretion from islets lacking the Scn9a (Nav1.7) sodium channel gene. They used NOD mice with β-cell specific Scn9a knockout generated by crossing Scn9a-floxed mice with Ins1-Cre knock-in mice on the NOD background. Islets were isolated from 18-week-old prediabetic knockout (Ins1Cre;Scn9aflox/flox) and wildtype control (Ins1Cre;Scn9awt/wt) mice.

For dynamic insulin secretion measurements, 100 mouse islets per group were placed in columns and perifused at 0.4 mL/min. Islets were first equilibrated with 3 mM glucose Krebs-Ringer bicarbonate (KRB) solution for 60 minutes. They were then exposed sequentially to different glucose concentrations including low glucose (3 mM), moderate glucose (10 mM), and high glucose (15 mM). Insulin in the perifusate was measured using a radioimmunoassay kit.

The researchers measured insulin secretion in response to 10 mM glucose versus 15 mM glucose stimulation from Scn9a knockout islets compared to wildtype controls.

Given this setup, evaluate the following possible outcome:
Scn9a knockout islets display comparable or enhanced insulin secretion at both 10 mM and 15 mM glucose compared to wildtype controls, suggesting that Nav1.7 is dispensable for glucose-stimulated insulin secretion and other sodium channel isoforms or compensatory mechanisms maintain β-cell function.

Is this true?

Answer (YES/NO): NO